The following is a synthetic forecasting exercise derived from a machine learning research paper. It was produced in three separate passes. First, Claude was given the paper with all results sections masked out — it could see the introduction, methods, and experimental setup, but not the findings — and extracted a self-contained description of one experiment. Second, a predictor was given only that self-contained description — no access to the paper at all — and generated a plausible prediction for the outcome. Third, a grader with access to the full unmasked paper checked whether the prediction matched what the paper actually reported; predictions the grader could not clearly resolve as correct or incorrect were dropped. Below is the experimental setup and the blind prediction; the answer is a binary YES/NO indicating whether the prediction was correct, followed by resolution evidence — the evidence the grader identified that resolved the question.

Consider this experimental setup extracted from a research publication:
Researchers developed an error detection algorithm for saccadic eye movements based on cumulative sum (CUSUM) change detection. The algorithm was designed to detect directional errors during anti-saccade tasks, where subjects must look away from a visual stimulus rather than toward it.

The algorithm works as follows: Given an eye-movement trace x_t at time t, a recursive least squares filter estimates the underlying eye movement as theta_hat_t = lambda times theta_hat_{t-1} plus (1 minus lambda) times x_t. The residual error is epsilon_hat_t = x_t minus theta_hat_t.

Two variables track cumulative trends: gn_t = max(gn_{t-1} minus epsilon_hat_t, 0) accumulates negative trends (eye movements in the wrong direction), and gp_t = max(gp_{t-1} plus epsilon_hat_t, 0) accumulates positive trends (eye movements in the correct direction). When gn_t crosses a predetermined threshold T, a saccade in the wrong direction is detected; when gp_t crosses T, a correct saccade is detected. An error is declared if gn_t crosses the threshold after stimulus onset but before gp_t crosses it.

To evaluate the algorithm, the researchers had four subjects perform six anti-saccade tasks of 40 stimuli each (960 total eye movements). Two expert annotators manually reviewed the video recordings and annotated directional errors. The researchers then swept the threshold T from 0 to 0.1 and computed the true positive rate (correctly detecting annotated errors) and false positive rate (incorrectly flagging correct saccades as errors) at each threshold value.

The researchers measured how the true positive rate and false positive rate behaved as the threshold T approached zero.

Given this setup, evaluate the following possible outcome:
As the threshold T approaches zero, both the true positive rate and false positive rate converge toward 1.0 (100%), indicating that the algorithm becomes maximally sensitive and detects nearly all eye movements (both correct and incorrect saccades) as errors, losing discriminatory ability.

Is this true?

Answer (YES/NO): NO